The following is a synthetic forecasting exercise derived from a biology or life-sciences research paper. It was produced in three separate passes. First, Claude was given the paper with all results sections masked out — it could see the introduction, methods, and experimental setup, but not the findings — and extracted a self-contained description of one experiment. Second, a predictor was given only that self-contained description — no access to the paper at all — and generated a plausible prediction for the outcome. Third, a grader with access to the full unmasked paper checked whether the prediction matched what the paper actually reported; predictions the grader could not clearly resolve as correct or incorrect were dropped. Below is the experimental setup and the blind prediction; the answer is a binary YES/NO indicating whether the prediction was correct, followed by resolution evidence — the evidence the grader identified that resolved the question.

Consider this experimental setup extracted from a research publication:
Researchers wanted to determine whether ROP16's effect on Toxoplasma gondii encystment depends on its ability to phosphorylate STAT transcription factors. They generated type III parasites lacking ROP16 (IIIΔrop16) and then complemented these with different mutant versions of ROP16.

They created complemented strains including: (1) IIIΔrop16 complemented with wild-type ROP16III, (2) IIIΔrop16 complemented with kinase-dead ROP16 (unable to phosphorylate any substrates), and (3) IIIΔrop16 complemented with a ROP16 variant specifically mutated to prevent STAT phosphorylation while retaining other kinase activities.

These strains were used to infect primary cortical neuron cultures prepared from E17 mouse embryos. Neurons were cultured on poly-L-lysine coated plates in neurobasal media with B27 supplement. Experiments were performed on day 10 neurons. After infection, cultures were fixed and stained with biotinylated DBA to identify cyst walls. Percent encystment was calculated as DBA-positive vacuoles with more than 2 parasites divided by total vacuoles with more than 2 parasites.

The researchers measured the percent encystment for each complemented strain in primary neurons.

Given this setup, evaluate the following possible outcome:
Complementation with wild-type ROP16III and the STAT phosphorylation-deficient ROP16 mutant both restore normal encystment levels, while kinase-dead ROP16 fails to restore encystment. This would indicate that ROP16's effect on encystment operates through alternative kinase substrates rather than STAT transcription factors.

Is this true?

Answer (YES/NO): NO